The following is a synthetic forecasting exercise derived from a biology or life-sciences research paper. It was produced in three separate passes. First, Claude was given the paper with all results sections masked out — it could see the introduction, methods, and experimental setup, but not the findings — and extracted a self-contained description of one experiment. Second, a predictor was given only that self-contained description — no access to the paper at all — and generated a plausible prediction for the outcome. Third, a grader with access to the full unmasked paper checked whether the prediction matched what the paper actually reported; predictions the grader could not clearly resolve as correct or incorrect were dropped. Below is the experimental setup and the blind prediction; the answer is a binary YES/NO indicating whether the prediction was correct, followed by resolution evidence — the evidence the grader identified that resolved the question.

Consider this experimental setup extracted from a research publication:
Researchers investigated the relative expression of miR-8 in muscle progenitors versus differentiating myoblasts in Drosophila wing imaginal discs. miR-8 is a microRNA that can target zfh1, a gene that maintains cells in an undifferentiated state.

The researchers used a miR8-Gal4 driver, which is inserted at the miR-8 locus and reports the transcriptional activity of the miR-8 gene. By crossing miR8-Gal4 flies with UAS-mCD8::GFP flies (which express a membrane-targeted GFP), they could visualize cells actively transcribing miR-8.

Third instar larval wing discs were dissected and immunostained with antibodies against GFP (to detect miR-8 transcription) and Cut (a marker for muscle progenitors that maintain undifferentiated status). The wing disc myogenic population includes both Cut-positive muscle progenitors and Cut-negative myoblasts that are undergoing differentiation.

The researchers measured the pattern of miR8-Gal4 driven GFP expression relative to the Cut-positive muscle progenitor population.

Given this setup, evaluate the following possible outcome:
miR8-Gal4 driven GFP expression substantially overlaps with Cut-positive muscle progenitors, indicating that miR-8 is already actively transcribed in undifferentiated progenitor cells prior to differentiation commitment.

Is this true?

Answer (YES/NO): NO